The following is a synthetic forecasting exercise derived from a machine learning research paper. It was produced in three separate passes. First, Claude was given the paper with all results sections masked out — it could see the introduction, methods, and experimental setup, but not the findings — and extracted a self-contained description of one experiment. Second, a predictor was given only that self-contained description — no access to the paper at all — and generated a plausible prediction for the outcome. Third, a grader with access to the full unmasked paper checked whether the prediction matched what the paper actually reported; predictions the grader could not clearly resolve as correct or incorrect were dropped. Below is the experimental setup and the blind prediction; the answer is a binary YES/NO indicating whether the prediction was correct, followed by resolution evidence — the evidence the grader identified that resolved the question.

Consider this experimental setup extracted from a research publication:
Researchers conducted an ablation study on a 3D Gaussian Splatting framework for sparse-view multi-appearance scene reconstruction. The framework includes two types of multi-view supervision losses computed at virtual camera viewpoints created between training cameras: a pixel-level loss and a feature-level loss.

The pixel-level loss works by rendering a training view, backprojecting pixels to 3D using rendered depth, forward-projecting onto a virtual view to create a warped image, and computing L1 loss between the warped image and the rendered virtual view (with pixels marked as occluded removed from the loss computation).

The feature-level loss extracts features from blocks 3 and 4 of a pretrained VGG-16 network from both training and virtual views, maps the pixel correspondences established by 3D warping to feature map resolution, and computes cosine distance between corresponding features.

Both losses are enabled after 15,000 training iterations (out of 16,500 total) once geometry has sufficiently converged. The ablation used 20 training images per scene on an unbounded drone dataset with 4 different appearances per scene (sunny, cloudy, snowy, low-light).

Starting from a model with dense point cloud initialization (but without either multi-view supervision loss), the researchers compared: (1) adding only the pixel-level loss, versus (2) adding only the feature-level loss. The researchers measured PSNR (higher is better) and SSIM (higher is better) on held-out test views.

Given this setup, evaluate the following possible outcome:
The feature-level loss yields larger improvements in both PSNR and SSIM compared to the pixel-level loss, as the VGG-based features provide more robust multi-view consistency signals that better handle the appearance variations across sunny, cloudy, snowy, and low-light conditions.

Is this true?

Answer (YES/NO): YES